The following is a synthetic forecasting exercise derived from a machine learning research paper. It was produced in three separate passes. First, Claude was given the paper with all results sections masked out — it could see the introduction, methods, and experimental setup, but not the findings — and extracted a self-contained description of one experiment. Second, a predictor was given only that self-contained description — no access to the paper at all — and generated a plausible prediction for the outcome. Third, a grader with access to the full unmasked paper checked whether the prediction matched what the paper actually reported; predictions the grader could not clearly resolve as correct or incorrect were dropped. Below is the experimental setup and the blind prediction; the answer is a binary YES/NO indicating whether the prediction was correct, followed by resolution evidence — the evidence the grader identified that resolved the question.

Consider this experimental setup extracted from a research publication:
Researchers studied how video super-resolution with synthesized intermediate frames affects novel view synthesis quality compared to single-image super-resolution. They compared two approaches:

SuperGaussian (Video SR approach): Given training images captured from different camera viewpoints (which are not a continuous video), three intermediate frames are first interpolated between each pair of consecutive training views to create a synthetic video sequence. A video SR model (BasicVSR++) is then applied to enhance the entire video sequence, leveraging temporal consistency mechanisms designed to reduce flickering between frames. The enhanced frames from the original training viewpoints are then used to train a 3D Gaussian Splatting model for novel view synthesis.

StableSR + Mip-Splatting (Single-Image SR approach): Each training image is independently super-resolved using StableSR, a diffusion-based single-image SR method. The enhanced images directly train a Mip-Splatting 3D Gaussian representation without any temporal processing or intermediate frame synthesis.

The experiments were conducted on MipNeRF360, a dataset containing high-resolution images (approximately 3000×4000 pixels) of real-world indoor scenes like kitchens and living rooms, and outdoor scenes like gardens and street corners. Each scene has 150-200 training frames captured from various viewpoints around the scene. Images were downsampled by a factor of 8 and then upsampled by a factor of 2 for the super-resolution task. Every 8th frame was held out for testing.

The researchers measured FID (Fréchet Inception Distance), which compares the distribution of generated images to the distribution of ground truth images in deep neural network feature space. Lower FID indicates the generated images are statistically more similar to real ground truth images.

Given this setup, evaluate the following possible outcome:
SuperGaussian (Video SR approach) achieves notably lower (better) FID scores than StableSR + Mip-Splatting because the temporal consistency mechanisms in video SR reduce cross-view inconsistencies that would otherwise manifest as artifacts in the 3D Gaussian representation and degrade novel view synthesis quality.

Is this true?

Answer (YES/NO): YES